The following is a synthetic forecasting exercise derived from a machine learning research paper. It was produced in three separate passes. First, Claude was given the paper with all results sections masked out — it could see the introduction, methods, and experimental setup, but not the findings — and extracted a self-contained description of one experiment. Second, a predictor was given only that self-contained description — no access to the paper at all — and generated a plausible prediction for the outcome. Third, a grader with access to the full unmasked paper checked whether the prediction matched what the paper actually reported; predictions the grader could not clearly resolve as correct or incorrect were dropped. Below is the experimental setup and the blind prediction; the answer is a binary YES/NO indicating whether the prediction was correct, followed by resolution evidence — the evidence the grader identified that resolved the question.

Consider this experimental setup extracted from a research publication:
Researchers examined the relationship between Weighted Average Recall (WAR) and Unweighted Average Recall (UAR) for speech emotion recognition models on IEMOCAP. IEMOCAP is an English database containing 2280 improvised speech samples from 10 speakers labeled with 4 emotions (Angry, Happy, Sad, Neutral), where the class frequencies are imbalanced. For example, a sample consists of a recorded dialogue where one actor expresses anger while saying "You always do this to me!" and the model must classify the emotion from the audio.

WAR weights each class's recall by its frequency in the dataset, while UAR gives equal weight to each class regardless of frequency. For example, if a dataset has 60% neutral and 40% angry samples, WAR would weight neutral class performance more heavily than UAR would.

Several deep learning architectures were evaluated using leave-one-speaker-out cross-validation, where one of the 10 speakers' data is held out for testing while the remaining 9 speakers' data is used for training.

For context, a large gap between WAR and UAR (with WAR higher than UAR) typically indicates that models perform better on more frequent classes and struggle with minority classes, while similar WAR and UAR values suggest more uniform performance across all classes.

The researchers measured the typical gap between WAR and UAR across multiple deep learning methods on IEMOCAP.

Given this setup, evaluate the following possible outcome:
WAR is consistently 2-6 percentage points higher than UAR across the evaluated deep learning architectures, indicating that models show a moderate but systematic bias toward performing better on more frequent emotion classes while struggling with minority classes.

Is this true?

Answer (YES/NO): NO